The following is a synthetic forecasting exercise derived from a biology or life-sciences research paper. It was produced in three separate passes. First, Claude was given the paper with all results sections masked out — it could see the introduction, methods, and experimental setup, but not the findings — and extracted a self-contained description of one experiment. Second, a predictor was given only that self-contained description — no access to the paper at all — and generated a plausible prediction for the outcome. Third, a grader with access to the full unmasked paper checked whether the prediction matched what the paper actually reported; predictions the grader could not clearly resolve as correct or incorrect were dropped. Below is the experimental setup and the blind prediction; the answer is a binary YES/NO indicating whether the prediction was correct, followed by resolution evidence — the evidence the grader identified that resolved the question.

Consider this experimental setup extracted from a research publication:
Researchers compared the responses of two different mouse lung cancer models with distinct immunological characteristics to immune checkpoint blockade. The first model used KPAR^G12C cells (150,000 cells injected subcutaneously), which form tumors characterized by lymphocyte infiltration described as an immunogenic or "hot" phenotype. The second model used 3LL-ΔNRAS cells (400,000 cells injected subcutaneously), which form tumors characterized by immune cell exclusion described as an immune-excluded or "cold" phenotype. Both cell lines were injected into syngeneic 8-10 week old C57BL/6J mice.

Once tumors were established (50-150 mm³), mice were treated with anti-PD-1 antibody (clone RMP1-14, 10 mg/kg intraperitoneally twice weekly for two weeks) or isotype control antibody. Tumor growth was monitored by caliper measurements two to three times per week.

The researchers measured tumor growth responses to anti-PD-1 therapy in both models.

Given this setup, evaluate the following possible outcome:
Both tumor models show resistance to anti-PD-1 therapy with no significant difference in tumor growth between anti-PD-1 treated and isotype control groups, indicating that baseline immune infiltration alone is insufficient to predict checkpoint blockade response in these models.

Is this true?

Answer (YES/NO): NO